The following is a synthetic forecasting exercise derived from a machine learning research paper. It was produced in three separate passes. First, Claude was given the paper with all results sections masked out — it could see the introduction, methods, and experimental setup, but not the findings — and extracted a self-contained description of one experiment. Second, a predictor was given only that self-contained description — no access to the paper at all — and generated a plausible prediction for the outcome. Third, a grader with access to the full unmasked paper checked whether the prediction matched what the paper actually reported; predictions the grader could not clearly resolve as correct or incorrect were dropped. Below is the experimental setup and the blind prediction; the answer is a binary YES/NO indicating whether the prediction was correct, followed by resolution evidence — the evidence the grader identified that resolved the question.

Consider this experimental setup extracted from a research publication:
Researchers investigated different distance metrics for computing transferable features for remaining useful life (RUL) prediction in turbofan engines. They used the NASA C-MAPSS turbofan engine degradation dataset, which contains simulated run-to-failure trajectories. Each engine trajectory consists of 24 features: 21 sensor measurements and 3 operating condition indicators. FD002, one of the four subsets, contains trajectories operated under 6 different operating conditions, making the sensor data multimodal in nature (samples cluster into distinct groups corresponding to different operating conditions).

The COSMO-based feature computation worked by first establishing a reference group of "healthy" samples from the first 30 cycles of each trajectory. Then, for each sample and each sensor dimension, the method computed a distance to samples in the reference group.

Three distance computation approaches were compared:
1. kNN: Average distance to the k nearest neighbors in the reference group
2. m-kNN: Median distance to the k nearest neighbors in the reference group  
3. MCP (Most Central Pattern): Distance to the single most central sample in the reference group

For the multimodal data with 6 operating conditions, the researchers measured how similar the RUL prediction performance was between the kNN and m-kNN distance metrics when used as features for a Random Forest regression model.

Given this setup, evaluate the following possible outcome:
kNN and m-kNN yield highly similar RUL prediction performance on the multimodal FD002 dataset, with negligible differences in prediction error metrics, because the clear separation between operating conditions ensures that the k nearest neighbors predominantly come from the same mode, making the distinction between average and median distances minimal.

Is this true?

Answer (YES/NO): YES